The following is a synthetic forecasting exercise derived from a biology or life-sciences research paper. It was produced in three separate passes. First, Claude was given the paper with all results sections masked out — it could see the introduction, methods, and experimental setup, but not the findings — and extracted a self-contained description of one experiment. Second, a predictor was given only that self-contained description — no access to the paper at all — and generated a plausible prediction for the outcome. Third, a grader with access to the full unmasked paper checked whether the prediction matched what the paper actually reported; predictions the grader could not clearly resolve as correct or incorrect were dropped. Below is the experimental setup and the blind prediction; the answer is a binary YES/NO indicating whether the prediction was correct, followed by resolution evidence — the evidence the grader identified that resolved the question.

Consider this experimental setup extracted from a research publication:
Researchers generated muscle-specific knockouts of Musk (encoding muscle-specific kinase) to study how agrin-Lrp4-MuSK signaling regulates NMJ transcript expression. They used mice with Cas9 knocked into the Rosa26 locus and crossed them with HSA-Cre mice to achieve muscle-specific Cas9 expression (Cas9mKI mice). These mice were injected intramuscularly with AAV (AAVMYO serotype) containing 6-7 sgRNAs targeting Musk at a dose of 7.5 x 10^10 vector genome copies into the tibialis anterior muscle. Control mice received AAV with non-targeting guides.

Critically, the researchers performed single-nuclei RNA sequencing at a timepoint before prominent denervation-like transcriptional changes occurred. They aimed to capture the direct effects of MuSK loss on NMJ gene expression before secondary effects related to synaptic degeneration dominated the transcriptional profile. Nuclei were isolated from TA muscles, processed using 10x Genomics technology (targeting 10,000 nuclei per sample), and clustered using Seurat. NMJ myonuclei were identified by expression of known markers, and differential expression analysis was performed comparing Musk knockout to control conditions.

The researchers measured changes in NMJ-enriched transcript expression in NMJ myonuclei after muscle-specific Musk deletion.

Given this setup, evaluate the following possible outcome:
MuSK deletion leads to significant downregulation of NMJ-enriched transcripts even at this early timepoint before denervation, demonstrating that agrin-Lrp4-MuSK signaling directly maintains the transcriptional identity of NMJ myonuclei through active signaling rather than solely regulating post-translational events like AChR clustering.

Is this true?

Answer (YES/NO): YES